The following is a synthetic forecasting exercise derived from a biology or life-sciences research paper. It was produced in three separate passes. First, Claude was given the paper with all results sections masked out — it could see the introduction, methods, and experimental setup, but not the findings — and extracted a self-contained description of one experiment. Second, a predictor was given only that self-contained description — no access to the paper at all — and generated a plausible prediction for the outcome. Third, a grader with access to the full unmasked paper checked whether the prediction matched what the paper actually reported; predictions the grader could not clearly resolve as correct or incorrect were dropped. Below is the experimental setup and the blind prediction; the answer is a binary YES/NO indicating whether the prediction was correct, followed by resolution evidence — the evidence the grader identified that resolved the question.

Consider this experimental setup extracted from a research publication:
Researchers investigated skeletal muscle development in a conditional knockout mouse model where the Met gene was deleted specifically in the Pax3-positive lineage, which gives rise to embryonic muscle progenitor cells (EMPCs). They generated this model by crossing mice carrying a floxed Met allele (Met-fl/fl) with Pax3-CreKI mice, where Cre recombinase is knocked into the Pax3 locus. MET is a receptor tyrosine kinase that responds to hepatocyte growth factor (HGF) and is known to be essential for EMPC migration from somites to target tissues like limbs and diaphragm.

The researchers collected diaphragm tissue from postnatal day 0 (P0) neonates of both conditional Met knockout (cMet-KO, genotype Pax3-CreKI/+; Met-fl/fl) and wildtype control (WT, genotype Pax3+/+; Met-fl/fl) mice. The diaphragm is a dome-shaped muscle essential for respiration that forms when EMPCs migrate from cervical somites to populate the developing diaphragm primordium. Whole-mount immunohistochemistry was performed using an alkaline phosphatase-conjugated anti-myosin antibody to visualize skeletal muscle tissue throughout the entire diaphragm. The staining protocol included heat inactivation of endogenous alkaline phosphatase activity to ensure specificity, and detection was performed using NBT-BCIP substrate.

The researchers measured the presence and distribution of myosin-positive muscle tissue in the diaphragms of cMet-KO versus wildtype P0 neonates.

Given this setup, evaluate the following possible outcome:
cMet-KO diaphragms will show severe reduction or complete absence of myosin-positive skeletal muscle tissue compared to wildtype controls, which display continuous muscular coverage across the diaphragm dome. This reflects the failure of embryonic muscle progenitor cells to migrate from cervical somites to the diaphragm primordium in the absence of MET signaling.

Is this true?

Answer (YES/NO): YES